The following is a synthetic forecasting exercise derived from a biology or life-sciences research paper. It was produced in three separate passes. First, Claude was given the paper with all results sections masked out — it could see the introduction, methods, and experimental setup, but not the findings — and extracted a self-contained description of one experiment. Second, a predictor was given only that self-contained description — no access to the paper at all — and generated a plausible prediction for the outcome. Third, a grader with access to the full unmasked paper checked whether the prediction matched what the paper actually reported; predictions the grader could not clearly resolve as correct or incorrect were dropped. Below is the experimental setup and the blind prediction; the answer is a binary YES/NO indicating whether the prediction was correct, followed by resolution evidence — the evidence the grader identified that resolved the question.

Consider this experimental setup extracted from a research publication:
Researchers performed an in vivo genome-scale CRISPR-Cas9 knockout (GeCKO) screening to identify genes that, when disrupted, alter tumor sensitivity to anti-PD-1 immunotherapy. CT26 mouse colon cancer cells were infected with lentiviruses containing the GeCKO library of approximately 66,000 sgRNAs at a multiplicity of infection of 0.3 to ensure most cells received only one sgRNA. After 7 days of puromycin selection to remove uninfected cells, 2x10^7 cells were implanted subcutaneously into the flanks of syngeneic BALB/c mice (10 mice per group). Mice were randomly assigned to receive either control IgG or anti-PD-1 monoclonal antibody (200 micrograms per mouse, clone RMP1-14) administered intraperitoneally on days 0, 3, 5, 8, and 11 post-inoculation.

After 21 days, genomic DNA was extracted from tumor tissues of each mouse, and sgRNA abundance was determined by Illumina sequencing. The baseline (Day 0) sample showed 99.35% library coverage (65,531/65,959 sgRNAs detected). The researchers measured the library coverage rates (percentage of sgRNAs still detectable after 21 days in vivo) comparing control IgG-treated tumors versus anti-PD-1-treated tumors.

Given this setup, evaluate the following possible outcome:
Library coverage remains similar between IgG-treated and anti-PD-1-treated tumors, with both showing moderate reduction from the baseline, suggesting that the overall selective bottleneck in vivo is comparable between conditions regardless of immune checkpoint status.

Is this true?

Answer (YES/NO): NO